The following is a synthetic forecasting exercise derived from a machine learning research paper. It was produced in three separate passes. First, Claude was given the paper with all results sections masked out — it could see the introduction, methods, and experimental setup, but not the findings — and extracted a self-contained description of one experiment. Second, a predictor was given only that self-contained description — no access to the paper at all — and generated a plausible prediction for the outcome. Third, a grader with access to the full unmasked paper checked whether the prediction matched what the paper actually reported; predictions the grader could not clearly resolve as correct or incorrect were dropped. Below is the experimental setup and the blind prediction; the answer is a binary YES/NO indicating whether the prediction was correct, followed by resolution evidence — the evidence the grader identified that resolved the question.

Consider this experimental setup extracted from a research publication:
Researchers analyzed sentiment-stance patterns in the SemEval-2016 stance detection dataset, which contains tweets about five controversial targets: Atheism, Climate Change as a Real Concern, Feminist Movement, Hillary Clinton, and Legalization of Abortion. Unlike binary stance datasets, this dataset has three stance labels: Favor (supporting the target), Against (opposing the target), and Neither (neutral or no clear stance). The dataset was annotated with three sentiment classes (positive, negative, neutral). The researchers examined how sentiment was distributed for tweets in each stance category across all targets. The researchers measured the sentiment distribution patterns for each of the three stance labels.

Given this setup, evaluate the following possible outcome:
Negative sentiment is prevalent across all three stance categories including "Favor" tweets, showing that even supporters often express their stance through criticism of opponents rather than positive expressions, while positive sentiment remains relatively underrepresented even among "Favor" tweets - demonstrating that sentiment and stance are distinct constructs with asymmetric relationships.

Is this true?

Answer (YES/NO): NO